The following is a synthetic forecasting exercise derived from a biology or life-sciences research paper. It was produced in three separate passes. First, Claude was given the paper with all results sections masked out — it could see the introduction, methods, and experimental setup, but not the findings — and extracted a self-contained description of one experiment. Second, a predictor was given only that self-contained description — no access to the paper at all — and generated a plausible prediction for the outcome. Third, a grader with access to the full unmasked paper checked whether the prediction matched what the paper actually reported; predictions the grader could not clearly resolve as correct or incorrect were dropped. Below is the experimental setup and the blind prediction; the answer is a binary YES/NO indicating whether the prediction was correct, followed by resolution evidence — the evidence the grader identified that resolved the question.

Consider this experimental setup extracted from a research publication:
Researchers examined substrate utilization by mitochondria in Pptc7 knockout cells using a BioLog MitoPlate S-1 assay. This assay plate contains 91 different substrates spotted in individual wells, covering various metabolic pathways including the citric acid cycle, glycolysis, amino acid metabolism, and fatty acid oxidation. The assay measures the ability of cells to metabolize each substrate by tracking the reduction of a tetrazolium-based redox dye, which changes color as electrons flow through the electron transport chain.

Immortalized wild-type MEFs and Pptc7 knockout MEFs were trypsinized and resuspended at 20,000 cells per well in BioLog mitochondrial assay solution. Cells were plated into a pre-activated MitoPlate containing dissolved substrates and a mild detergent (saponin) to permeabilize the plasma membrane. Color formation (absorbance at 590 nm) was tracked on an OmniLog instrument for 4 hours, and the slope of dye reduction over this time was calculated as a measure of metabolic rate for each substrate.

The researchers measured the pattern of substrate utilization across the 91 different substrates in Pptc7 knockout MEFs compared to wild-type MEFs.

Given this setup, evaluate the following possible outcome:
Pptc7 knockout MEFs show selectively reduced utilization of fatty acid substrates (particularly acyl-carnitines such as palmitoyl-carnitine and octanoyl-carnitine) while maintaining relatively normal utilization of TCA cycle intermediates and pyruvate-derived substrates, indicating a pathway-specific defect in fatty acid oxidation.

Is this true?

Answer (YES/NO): NO